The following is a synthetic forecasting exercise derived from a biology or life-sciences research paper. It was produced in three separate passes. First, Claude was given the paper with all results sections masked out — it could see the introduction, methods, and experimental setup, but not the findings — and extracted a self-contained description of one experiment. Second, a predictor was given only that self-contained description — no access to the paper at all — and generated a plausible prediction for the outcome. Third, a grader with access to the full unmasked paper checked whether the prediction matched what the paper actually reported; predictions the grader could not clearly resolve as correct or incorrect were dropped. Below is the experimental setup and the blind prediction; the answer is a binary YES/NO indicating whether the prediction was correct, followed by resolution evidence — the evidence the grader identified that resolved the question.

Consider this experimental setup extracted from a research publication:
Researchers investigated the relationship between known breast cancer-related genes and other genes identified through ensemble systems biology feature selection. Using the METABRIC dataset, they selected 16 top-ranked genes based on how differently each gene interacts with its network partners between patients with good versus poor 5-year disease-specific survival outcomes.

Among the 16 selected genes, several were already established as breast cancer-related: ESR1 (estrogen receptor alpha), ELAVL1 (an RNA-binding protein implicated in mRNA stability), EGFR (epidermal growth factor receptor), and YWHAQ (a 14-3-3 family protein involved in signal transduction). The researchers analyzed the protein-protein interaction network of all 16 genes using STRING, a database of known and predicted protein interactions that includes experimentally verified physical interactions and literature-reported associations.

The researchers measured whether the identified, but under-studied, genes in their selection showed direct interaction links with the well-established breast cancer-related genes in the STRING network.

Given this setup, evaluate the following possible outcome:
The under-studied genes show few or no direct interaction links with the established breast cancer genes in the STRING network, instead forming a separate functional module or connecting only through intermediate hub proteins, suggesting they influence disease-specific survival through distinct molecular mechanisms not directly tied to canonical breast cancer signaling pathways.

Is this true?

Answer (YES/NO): NO